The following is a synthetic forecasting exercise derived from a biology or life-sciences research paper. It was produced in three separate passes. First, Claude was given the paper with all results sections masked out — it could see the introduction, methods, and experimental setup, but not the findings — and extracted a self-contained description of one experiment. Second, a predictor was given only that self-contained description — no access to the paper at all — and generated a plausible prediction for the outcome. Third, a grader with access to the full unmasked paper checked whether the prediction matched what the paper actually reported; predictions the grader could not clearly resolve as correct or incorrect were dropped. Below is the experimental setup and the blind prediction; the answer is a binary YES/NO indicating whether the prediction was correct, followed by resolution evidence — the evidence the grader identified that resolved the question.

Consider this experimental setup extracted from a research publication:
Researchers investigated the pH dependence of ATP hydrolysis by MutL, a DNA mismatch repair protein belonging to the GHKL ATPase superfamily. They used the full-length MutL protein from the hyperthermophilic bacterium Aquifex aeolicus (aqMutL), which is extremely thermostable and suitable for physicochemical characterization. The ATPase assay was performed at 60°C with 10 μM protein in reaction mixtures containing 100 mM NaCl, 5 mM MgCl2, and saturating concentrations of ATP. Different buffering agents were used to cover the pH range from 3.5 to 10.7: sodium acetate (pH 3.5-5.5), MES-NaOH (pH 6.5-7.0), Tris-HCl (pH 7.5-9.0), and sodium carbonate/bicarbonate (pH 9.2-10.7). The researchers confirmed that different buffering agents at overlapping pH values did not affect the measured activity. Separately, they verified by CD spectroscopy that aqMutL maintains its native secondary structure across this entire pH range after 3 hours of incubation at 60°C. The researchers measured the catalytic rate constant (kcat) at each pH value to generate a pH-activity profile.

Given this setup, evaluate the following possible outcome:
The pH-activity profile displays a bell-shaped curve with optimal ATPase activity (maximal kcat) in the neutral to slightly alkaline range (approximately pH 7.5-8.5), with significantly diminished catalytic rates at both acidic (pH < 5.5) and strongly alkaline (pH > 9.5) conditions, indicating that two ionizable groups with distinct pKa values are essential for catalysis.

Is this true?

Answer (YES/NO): NO